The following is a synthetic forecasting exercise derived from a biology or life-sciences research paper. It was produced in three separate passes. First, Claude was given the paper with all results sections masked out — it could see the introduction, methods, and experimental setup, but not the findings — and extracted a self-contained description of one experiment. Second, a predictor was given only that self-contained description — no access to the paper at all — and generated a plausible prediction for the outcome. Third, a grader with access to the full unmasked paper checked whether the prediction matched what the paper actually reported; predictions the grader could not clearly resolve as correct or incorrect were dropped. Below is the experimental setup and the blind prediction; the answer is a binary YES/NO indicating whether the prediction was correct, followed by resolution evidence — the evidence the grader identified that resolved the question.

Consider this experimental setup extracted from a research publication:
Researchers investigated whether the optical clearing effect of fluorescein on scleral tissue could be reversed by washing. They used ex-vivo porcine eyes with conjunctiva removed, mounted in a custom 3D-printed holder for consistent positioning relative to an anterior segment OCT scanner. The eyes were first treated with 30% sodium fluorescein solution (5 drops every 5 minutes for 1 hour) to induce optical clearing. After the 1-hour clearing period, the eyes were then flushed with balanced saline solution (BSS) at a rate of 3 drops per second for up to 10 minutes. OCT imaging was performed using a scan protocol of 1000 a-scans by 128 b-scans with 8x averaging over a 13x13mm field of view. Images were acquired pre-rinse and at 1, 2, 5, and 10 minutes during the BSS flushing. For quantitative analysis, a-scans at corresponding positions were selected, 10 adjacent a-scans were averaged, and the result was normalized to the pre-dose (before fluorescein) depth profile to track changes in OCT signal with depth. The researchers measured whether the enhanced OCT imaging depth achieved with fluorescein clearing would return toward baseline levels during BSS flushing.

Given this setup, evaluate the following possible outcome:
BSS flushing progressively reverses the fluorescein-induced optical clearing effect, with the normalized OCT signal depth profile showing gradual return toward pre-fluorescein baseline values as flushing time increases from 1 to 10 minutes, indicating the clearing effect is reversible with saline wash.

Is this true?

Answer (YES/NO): YES